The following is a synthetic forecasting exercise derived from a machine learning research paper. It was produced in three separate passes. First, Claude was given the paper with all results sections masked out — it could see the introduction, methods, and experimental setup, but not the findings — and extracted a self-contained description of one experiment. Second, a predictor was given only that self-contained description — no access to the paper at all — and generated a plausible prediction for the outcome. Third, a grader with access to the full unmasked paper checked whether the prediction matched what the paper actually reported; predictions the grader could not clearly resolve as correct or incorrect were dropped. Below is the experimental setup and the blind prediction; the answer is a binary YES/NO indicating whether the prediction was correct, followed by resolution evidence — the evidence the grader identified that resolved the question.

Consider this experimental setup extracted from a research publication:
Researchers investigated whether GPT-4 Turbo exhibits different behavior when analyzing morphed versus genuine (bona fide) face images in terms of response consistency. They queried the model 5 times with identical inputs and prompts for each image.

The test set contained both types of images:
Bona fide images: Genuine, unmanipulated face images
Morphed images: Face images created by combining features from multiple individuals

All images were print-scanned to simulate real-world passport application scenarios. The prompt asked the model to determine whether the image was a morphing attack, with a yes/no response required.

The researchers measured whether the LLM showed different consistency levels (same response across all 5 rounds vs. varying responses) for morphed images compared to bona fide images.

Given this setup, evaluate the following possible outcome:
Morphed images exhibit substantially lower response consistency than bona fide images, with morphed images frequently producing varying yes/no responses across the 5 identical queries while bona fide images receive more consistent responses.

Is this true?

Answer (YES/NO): NO